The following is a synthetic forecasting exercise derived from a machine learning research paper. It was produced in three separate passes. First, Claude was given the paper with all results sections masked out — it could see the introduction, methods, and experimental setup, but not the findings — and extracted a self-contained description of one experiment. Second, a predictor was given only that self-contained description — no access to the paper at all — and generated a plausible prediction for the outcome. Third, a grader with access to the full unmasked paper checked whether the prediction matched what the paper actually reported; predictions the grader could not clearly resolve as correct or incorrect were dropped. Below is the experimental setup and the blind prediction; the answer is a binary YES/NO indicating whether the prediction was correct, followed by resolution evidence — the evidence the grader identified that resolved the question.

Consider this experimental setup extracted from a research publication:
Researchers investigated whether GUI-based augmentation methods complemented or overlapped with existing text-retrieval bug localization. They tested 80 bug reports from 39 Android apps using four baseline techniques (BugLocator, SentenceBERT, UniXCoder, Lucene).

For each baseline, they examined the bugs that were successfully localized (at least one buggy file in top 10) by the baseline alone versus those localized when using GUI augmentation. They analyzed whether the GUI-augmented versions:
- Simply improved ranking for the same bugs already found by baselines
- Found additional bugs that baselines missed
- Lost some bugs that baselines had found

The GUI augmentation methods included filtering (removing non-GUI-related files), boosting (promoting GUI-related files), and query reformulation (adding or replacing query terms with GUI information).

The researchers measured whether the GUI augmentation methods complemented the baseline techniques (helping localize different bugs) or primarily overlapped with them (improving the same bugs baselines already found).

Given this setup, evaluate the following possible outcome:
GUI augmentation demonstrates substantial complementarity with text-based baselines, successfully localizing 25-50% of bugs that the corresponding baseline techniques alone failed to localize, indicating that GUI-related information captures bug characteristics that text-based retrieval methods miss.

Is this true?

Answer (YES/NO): YES